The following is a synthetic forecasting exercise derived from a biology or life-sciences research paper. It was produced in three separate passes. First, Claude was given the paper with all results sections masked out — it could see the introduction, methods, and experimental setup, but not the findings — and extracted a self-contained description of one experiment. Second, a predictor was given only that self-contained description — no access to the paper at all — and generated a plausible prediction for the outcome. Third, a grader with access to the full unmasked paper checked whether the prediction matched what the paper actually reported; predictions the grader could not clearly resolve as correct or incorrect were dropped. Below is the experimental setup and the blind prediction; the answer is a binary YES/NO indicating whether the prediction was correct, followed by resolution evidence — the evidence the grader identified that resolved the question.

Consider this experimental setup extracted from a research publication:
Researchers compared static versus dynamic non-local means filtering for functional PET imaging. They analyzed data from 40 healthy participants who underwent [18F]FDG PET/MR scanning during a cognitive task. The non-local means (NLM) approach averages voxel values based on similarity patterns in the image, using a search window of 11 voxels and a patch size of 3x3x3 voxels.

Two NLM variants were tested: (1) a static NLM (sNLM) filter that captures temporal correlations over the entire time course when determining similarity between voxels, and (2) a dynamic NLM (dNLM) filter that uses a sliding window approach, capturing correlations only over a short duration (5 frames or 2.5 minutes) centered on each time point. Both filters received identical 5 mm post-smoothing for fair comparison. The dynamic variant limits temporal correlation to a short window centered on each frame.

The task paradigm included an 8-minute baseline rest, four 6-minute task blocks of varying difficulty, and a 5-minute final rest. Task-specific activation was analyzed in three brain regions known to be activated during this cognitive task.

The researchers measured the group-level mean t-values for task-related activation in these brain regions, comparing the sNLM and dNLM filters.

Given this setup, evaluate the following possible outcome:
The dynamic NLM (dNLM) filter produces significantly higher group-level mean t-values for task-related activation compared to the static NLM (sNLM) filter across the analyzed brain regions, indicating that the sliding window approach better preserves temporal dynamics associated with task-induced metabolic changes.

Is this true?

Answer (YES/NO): NO